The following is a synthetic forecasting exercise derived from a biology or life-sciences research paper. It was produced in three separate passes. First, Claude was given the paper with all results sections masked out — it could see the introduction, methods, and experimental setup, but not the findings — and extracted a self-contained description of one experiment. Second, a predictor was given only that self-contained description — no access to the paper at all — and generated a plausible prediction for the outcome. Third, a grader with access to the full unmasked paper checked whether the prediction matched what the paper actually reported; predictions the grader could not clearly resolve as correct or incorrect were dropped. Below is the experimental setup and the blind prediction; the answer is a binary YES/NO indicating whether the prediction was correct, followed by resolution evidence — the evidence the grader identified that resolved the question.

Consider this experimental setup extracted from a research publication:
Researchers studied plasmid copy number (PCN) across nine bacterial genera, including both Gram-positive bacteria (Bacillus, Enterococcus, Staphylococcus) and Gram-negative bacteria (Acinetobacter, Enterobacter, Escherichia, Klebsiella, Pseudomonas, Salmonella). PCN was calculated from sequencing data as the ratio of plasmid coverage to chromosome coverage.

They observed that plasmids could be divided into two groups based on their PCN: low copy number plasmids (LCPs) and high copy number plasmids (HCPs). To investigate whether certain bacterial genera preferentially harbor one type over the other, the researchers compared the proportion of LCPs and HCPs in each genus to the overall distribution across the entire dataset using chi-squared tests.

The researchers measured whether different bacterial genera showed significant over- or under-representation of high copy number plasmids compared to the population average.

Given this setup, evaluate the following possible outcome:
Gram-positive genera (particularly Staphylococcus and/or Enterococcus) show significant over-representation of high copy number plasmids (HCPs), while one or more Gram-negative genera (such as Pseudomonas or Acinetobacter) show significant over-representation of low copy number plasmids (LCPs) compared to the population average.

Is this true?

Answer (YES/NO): NO